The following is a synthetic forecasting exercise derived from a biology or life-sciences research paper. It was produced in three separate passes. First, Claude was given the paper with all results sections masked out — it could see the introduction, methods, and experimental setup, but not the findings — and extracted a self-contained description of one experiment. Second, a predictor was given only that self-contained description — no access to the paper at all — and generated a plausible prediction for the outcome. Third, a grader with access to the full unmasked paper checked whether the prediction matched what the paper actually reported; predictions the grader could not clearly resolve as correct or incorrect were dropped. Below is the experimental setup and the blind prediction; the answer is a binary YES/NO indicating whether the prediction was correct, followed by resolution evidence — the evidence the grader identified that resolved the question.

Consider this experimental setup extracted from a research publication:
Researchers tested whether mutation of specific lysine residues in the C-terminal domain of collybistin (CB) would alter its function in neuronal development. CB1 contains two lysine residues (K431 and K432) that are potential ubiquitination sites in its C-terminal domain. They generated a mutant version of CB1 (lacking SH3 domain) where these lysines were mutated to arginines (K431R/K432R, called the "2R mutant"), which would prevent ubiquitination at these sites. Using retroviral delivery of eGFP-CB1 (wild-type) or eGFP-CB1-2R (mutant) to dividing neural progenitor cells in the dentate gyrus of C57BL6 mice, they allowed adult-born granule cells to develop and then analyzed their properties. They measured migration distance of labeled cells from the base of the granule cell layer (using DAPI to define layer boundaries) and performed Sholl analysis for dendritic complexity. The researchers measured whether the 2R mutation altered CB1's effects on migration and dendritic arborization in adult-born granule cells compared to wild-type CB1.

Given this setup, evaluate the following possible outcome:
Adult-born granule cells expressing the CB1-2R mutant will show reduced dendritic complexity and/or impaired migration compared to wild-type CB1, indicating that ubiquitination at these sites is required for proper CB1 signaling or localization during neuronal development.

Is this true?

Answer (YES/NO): NO